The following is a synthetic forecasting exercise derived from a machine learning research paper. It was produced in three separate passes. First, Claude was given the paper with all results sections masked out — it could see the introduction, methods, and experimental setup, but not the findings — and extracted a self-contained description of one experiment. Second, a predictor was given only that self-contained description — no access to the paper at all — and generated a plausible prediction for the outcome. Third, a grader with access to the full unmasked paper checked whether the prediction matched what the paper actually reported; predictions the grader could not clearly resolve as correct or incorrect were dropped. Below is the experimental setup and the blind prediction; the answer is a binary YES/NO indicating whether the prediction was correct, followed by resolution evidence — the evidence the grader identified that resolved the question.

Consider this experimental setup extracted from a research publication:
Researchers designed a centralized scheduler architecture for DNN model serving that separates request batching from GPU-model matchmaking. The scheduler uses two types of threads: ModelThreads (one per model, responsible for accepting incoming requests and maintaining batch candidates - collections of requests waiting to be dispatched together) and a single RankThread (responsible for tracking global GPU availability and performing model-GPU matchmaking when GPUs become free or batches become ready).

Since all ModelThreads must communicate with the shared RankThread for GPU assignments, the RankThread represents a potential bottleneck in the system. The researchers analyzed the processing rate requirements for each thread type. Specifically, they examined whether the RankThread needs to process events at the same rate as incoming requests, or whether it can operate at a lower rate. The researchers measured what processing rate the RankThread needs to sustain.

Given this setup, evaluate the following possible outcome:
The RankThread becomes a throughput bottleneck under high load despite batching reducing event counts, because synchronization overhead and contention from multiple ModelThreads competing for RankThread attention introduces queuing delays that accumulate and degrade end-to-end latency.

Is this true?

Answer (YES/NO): NO